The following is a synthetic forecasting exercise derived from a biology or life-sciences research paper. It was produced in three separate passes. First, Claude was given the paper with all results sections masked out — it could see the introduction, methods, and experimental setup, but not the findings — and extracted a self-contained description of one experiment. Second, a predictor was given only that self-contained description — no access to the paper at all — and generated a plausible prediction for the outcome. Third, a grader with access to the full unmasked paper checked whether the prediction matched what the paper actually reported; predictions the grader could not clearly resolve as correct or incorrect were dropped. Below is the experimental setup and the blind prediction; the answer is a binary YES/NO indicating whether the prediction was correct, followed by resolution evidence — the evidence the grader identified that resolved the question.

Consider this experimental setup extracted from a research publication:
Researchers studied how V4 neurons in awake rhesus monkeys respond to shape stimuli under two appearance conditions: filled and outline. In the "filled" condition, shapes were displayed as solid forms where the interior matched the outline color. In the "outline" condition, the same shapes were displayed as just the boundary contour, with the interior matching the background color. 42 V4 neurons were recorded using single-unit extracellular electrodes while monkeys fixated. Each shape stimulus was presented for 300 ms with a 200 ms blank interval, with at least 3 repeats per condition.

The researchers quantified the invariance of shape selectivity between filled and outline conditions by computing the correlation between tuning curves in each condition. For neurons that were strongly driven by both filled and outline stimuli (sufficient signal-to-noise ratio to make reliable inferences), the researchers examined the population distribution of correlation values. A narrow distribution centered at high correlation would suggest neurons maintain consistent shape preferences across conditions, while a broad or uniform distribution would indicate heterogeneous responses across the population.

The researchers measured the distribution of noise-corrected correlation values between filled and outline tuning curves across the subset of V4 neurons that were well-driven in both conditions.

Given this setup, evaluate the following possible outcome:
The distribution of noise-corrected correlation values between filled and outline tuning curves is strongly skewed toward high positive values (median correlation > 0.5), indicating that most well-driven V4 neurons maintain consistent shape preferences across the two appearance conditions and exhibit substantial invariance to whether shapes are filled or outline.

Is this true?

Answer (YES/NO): NO